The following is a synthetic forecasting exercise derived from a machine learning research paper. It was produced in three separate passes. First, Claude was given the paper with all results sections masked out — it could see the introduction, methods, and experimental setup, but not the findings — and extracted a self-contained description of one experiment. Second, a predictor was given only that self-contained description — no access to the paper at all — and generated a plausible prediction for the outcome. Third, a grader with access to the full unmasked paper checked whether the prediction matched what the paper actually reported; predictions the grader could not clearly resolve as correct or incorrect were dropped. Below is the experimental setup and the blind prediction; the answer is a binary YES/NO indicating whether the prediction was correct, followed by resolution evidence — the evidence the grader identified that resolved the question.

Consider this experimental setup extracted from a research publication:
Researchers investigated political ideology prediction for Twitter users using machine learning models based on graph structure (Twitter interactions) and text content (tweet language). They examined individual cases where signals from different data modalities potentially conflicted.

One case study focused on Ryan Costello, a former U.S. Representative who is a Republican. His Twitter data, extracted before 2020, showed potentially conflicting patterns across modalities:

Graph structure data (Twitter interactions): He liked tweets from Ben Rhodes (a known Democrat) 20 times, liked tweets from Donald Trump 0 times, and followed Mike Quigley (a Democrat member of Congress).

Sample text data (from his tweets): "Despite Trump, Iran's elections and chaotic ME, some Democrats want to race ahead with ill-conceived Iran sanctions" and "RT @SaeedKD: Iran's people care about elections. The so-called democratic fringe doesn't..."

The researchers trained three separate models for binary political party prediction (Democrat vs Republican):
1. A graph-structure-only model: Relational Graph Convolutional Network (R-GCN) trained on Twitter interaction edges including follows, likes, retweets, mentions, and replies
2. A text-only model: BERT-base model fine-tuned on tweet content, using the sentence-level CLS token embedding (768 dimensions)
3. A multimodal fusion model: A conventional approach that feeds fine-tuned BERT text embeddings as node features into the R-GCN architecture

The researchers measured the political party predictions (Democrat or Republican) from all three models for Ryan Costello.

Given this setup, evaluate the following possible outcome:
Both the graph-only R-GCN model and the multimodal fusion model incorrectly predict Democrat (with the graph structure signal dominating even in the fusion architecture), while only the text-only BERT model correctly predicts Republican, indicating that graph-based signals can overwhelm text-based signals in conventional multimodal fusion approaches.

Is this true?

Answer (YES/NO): YES